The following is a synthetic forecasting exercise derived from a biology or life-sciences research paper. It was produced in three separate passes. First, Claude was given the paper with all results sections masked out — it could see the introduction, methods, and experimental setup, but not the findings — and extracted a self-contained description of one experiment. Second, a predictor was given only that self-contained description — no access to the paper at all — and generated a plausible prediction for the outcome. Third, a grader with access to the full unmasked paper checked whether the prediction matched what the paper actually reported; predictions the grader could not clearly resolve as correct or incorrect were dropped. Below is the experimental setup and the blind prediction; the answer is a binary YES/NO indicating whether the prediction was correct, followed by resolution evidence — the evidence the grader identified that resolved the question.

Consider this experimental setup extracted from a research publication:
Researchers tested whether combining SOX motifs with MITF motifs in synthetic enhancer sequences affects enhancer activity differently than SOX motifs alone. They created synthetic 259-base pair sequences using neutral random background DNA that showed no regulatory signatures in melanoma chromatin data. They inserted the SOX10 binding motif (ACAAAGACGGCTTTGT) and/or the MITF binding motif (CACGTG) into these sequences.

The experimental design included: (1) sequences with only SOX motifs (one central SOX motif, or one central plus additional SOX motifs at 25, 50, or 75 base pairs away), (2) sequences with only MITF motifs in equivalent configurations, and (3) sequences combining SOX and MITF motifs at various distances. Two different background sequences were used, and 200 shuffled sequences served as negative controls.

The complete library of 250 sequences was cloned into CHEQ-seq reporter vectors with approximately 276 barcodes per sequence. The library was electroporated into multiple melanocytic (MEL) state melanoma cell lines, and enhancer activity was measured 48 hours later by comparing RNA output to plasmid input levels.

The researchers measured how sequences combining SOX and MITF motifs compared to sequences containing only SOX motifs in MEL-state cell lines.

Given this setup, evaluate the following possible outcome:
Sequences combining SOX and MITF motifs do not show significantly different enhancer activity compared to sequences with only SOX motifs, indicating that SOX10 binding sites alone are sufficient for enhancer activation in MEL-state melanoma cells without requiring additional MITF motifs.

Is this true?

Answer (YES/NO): NO